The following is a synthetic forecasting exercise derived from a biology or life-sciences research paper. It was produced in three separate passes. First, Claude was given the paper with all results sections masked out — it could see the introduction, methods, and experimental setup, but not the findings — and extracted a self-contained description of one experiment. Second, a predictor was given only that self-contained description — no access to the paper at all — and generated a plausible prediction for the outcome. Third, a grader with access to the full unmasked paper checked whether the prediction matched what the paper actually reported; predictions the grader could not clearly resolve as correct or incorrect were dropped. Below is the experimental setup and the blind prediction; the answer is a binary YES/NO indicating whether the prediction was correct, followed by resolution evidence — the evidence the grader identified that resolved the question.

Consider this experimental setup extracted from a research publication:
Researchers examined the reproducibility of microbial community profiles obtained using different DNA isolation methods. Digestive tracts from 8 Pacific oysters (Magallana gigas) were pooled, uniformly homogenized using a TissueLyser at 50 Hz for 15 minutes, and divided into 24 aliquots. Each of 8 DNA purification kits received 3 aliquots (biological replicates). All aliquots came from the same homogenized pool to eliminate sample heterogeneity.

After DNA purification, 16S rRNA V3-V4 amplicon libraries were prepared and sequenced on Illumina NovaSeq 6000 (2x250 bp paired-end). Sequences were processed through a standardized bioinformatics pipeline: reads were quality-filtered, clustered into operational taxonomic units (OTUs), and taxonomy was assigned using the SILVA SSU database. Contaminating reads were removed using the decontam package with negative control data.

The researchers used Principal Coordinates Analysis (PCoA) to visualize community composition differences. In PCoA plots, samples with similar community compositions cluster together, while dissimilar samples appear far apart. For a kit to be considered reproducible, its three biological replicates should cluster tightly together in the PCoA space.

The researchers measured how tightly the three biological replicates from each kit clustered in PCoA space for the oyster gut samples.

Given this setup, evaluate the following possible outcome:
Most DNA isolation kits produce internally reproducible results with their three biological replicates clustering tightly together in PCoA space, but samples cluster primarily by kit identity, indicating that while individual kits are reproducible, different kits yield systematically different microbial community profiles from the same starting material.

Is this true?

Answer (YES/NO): NO